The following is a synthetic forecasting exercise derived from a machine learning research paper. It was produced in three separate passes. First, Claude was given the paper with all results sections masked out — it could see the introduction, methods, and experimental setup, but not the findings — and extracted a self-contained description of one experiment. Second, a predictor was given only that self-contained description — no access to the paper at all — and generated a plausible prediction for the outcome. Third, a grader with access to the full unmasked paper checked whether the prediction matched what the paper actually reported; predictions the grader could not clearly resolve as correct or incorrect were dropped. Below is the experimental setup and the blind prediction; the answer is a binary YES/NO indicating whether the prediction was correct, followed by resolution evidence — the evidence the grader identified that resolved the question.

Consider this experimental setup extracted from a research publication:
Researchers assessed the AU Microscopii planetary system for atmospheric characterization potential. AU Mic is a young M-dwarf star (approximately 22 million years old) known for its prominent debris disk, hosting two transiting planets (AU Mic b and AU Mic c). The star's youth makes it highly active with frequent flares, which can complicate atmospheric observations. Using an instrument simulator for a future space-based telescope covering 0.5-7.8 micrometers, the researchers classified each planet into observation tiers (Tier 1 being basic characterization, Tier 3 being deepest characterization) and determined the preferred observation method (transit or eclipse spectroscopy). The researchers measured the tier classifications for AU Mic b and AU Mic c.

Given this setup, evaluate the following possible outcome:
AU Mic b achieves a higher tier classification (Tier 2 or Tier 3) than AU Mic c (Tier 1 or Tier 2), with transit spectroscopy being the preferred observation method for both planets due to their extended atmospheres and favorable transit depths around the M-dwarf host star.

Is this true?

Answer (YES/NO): YES